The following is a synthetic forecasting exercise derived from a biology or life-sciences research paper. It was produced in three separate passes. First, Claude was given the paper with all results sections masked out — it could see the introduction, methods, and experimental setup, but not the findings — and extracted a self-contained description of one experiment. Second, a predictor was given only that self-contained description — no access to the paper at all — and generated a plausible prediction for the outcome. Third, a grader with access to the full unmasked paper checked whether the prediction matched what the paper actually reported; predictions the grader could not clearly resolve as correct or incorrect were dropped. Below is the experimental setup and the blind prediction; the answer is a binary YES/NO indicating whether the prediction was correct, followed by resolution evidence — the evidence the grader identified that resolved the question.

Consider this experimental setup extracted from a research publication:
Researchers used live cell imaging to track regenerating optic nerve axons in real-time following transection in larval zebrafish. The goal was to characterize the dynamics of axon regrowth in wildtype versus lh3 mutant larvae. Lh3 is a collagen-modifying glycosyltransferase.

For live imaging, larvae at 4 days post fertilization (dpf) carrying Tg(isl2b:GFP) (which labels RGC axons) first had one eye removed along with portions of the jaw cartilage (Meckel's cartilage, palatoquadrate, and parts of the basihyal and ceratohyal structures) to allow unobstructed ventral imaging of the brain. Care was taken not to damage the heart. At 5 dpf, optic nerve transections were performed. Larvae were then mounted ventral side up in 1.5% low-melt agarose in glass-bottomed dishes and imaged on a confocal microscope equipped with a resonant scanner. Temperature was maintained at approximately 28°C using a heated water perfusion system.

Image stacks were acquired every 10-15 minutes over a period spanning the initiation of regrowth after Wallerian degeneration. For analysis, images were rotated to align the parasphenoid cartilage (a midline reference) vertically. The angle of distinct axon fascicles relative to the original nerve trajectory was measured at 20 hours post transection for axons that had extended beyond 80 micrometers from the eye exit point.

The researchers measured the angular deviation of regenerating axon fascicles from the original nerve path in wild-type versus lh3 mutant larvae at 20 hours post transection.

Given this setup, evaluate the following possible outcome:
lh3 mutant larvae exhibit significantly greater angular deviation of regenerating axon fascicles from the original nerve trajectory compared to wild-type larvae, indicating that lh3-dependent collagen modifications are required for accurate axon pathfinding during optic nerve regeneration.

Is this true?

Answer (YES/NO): YES